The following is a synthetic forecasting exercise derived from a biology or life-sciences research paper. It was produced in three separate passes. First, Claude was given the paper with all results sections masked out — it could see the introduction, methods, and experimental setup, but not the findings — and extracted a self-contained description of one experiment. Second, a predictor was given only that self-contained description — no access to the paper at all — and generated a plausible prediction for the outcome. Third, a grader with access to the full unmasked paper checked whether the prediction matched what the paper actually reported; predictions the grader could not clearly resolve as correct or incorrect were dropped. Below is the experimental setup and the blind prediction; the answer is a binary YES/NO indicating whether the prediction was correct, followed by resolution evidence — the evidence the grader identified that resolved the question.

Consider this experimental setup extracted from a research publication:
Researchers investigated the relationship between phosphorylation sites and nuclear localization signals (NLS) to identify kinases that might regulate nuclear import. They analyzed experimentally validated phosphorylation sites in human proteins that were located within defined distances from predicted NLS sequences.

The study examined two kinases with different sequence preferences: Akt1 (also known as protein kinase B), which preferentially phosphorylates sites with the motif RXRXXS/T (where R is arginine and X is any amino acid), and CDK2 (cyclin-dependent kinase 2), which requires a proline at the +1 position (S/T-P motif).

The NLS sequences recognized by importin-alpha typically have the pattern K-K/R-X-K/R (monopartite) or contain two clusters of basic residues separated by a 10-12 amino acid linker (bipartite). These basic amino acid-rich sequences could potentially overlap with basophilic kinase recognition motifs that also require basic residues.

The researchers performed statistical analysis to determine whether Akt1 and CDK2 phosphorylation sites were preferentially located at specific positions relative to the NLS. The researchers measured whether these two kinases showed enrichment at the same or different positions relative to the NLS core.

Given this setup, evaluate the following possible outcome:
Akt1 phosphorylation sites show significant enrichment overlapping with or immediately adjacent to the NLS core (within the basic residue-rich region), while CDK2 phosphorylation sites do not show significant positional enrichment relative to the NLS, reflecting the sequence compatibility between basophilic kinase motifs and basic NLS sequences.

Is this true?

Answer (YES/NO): NO